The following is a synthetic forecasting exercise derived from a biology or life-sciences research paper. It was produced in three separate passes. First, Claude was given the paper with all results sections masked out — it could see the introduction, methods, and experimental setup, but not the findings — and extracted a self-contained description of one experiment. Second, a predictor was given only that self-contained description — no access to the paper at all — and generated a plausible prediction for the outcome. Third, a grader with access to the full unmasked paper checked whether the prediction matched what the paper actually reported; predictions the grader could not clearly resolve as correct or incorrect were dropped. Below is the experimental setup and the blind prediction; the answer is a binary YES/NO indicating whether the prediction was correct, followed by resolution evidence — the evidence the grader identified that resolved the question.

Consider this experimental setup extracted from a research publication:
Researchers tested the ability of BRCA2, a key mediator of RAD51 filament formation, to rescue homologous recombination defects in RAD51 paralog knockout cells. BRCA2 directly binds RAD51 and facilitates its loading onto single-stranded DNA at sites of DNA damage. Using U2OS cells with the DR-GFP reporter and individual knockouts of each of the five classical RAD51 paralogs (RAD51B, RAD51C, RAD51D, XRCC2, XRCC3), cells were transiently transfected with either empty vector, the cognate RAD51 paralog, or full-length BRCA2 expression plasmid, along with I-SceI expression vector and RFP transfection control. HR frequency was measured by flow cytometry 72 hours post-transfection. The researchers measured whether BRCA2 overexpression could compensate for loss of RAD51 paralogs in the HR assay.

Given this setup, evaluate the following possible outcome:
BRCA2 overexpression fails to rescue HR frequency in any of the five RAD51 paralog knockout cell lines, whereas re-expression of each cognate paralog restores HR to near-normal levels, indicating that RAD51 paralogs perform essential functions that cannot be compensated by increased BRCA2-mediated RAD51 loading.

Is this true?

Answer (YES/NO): YES